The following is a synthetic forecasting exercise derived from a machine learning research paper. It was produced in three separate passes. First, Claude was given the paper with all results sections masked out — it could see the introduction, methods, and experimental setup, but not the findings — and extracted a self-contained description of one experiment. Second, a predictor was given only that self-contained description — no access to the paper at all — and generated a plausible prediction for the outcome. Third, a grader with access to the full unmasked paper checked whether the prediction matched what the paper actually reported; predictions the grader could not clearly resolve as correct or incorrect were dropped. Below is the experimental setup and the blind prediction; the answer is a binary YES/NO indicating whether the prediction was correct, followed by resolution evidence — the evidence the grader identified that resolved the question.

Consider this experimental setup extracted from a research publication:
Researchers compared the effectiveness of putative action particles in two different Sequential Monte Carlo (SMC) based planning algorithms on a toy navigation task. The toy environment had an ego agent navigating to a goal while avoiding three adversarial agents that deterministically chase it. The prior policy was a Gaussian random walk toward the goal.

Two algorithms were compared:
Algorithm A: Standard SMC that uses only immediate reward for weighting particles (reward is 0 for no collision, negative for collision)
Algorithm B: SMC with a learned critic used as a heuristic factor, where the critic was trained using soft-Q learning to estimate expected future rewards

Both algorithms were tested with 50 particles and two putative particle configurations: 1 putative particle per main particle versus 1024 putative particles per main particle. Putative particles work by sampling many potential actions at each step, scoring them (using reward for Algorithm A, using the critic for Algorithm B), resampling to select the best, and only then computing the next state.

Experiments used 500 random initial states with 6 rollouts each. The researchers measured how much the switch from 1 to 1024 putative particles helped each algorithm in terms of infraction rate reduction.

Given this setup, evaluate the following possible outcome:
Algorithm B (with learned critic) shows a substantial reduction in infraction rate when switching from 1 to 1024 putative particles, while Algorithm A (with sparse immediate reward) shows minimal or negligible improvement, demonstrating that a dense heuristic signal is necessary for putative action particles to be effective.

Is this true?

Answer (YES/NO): NO